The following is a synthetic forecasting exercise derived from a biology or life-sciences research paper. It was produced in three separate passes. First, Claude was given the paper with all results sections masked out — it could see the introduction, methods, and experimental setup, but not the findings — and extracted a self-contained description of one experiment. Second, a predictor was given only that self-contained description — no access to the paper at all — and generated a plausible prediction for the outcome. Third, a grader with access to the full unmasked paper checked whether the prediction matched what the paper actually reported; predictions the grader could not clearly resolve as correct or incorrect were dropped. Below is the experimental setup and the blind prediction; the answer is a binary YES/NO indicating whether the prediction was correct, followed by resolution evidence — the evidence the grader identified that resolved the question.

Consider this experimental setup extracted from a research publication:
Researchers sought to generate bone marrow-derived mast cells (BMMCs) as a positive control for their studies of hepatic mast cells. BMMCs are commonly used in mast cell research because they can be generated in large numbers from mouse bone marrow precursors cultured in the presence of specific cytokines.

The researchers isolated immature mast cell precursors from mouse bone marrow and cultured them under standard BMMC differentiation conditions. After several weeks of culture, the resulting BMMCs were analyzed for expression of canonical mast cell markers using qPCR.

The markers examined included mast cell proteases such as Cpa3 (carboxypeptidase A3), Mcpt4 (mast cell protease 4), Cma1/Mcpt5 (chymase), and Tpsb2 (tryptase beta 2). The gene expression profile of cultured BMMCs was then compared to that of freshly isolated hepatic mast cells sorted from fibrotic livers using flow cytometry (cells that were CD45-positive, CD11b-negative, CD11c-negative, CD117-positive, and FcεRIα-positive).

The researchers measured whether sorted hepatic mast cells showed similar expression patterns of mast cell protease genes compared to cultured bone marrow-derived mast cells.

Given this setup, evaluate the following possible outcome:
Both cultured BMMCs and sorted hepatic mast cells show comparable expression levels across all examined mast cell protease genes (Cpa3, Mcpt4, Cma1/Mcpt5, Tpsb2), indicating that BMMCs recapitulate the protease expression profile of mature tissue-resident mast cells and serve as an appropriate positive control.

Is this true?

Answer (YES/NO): NO